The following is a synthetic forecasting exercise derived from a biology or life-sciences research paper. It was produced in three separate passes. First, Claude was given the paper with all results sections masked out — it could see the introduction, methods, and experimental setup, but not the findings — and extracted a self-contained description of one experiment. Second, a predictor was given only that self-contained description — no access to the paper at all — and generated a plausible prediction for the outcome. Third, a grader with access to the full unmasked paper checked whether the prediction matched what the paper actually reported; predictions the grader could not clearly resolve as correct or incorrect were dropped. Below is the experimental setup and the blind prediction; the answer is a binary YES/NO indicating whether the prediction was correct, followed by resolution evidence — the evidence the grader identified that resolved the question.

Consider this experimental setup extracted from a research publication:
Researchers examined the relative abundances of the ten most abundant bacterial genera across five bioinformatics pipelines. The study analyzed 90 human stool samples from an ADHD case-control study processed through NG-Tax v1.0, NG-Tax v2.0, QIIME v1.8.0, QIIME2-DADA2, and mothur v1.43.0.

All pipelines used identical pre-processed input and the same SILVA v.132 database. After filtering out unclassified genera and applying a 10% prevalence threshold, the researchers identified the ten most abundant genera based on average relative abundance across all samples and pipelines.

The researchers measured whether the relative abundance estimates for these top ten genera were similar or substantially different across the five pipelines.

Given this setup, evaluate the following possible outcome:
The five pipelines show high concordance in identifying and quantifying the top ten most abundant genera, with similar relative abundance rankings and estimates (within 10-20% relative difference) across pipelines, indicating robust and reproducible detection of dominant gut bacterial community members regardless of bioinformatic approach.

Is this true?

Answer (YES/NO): NO